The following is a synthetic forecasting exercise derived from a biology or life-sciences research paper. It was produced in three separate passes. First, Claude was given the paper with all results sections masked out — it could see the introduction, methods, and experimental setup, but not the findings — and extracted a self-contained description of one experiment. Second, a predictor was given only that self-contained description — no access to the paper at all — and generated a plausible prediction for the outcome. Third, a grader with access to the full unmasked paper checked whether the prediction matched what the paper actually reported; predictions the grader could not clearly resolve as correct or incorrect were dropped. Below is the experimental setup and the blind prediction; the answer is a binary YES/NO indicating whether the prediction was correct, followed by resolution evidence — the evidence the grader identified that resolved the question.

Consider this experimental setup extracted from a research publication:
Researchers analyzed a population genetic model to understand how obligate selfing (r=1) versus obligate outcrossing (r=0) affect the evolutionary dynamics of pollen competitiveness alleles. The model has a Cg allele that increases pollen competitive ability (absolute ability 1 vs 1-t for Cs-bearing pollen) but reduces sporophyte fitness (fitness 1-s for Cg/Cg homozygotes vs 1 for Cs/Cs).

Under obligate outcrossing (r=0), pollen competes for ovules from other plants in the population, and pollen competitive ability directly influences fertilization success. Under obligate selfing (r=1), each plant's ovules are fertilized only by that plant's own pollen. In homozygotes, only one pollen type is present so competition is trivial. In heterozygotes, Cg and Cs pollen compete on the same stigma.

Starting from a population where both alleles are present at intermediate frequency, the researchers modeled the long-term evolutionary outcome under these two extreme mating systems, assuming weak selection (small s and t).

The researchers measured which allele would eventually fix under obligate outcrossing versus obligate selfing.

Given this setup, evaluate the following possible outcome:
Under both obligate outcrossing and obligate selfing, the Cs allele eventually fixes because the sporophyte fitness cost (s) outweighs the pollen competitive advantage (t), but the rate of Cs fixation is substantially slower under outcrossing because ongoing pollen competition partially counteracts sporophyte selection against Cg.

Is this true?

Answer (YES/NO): NO